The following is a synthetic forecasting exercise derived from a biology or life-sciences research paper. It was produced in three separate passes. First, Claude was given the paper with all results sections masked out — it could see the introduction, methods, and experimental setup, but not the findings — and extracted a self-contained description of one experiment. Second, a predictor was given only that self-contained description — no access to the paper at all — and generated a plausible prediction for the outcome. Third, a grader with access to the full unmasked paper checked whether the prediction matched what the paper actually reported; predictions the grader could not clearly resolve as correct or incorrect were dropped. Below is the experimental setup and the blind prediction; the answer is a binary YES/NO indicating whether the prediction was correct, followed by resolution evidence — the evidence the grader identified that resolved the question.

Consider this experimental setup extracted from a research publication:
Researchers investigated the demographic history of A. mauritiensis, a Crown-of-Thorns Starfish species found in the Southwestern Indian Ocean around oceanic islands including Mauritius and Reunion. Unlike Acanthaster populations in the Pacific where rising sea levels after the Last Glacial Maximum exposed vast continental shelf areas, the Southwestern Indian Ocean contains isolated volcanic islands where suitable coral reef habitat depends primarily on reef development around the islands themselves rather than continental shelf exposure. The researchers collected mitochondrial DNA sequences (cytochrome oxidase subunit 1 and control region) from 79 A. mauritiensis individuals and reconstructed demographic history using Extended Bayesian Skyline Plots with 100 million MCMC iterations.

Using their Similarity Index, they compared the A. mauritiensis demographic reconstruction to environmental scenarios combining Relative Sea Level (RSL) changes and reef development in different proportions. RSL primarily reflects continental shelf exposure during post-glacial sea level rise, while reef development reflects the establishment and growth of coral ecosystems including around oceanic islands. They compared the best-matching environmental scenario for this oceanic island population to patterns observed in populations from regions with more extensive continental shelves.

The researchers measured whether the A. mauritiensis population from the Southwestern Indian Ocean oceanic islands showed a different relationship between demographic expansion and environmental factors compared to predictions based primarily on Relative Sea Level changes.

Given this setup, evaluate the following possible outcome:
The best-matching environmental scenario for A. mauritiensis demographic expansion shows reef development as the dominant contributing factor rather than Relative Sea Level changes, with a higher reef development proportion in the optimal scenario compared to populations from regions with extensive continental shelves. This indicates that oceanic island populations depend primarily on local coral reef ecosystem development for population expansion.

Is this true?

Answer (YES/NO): NO